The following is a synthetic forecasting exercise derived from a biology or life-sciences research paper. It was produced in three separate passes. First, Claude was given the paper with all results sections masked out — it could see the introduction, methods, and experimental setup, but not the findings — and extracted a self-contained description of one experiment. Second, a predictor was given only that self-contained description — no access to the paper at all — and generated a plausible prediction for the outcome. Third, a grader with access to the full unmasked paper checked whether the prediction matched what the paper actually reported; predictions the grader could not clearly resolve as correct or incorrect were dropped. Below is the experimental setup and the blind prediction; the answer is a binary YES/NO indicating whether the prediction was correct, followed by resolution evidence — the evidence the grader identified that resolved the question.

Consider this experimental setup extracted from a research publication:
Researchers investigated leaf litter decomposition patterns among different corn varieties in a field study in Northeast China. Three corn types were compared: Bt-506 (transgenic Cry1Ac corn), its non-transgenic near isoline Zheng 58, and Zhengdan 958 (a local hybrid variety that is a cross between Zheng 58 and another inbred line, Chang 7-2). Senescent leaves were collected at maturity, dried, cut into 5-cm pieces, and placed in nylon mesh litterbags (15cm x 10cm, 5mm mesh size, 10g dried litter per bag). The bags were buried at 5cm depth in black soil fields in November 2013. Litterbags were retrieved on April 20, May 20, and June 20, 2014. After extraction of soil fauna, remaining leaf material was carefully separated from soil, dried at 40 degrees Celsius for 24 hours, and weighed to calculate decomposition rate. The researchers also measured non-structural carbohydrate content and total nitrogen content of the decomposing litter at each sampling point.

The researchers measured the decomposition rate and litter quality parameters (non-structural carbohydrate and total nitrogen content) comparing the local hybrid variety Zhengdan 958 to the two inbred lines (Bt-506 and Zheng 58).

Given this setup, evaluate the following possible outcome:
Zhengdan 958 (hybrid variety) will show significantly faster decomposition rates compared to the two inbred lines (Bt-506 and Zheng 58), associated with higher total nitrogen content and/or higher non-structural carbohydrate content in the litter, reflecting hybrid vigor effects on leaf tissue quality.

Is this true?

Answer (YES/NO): NO